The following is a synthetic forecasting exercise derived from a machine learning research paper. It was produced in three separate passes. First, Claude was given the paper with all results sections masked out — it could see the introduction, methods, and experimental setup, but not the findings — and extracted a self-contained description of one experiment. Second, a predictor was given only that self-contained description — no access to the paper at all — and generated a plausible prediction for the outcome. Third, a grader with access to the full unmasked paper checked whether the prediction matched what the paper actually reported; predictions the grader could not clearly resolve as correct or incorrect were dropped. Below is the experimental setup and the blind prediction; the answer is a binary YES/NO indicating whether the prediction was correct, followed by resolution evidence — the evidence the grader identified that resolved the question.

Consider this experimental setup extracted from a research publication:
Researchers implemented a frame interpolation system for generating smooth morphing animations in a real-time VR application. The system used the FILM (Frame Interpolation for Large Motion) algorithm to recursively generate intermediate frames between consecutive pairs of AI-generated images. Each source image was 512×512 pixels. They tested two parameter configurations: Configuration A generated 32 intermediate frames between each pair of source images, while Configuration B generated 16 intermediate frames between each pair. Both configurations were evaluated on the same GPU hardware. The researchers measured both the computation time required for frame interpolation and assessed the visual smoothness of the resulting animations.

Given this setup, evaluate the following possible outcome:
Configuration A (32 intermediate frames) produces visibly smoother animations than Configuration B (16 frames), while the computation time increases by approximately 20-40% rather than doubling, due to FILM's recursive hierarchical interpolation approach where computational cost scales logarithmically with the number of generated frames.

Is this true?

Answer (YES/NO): NO